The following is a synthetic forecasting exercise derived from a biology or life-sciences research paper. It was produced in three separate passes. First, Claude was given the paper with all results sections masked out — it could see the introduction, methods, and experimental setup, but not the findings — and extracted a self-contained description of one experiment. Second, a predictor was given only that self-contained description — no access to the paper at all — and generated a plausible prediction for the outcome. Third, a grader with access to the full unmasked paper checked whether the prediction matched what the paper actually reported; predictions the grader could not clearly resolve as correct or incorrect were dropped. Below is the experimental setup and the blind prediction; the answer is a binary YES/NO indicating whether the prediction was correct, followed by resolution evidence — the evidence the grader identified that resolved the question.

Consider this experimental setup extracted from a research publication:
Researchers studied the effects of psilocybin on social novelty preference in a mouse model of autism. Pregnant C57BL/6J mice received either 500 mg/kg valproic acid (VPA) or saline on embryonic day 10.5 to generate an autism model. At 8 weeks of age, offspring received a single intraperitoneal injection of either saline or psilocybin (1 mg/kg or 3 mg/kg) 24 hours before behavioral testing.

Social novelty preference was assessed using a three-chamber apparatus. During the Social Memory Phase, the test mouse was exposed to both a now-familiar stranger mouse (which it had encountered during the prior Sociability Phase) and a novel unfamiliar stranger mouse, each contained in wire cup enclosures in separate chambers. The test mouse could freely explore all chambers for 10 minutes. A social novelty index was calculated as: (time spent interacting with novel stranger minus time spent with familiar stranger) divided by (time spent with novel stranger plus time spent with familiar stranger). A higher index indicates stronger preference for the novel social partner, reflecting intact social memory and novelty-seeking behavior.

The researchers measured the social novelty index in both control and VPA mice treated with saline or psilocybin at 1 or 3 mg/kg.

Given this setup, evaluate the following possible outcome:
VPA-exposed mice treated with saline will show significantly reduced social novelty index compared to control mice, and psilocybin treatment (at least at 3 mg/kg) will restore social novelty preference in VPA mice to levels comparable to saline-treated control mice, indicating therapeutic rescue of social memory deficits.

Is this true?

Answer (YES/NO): YES